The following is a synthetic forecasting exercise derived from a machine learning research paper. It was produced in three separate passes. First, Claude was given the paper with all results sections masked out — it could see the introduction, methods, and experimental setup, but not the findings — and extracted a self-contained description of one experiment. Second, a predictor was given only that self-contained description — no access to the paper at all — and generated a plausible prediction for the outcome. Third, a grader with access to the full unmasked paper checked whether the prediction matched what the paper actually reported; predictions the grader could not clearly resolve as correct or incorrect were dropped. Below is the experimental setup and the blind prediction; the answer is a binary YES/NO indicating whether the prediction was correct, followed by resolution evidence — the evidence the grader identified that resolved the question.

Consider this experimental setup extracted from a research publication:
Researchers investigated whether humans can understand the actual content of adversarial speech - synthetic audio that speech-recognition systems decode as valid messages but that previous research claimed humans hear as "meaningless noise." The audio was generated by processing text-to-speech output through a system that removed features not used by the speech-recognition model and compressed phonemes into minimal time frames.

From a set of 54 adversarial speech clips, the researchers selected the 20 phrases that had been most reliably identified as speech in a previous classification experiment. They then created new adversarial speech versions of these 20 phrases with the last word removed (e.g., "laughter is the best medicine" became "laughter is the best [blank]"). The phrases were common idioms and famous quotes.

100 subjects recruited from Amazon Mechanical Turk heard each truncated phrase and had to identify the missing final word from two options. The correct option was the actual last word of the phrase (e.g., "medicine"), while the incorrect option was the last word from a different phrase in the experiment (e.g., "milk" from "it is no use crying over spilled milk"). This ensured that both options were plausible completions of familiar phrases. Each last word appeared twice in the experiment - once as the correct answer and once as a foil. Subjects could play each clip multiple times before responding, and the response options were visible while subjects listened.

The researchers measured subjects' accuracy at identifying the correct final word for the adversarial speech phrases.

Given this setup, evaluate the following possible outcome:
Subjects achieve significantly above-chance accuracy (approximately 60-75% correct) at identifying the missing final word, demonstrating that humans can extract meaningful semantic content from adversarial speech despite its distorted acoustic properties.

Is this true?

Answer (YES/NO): YES